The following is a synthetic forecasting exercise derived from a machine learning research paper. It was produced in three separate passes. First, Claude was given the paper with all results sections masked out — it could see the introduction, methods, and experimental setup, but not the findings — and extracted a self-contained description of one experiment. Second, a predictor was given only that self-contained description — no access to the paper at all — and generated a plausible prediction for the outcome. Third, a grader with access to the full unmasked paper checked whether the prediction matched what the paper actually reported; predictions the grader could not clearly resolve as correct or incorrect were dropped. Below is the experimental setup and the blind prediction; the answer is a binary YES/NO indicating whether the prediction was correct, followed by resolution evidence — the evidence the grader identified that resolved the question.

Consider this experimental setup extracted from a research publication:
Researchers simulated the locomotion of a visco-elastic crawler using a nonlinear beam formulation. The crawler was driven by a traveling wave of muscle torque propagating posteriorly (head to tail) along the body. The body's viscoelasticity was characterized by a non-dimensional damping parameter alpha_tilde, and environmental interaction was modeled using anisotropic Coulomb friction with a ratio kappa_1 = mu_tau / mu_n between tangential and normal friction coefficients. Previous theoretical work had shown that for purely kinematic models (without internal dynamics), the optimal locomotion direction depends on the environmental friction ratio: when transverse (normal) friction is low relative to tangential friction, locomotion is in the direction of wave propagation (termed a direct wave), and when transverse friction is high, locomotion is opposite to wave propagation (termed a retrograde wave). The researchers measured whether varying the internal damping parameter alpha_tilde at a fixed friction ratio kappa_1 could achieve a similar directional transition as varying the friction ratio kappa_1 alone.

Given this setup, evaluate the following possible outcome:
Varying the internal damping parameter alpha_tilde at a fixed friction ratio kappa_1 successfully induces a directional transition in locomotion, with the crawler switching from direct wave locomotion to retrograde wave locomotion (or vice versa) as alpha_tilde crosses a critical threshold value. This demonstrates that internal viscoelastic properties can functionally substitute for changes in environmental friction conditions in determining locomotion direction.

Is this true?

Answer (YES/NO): YES